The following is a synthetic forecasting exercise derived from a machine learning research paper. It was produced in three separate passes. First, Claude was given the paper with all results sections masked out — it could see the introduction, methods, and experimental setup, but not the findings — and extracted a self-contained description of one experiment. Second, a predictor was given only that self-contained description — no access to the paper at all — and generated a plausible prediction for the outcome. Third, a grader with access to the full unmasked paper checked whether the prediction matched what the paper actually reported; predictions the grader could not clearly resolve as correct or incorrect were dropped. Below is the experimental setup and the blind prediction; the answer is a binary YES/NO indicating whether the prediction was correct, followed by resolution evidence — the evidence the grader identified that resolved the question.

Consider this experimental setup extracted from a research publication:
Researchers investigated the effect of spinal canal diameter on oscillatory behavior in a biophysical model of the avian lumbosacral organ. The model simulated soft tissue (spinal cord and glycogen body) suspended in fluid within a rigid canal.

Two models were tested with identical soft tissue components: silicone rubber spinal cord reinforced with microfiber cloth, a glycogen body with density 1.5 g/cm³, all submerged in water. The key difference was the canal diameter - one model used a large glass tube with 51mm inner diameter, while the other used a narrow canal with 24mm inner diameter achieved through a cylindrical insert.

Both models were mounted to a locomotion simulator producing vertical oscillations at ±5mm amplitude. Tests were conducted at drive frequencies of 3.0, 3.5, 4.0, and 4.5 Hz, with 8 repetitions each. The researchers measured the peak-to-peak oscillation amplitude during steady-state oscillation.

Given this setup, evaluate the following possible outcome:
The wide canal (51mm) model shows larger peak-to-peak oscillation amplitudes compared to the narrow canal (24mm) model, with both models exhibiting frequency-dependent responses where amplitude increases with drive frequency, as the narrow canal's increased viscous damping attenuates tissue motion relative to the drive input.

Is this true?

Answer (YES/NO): YES